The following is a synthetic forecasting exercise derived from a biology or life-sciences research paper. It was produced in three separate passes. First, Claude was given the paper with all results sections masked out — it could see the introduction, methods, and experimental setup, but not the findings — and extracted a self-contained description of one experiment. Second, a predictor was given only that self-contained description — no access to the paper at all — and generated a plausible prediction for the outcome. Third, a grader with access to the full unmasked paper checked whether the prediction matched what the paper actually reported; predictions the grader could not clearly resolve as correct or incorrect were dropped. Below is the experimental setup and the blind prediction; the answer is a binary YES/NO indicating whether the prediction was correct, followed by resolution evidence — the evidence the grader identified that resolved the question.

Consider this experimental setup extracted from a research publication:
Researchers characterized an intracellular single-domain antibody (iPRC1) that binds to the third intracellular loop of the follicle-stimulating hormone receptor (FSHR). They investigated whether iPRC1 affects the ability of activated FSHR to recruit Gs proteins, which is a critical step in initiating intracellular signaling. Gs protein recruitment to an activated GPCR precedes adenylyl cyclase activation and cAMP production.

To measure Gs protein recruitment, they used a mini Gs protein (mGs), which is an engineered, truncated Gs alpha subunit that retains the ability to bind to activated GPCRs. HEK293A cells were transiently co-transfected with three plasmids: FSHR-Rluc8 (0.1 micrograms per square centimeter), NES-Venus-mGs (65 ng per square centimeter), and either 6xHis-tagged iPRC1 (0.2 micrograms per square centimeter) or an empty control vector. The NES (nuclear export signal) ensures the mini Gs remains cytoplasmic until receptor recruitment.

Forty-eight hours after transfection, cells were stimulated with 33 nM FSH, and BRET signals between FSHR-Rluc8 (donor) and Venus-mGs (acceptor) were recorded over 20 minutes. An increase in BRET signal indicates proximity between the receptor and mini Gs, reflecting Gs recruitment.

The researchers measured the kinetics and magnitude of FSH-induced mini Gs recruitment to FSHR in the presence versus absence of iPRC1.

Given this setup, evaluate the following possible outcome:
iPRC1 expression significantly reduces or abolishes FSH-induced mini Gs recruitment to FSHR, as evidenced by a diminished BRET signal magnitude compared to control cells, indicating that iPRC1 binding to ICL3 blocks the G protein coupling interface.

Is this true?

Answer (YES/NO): NO